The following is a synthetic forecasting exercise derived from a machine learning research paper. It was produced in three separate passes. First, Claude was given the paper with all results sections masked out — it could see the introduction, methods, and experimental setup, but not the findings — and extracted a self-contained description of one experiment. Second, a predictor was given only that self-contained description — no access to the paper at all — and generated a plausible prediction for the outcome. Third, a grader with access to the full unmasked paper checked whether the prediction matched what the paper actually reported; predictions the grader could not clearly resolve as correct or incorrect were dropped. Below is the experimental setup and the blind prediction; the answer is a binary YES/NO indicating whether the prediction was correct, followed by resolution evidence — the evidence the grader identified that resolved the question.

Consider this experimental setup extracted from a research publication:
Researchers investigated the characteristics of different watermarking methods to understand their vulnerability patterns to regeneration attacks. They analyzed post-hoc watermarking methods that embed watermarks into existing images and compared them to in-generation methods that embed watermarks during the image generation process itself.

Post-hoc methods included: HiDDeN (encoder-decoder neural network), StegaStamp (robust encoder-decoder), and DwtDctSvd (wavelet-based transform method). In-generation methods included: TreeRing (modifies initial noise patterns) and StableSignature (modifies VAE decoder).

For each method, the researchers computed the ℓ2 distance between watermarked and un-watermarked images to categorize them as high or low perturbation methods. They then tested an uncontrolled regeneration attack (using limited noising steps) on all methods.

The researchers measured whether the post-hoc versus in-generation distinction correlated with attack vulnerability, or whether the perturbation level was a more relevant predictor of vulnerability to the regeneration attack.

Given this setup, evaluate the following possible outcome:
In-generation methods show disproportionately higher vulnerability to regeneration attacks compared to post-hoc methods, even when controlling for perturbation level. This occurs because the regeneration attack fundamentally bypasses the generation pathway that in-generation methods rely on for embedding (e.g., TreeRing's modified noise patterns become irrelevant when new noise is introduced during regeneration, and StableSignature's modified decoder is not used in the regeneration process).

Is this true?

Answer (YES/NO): NO